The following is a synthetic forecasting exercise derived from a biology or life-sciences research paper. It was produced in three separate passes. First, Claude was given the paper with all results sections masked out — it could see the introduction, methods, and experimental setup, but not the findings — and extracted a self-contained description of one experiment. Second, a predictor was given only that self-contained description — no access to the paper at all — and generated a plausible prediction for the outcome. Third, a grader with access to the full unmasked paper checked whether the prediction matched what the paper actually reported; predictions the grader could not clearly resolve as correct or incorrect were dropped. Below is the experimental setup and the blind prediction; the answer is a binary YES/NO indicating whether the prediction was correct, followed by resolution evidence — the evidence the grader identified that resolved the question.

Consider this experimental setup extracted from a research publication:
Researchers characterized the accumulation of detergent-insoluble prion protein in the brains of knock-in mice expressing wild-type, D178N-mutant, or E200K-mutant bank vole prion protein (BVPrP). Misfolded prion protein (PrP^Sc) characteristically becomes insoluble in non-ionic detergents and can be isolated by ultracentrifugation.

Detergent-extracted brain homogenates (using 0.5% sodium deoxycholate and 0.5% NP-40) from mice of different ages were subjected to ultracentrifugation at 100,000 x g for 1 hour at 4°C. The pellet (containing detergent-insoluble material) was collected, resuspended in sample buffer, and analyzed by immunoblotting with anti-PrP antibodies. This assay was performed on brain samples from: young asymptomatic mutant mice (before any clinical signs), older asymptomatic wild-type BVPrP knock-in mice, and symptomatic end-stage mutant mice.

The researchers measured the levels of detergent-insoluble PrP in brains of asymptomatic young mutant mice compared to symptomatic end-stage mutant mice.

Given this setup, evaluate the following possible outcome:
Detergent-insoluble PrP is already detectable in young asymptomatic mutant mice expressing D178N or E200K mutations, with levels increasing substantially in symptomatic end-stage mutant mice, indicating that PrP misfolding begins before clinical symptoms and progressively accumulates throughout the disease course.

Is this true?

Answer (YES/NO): NO